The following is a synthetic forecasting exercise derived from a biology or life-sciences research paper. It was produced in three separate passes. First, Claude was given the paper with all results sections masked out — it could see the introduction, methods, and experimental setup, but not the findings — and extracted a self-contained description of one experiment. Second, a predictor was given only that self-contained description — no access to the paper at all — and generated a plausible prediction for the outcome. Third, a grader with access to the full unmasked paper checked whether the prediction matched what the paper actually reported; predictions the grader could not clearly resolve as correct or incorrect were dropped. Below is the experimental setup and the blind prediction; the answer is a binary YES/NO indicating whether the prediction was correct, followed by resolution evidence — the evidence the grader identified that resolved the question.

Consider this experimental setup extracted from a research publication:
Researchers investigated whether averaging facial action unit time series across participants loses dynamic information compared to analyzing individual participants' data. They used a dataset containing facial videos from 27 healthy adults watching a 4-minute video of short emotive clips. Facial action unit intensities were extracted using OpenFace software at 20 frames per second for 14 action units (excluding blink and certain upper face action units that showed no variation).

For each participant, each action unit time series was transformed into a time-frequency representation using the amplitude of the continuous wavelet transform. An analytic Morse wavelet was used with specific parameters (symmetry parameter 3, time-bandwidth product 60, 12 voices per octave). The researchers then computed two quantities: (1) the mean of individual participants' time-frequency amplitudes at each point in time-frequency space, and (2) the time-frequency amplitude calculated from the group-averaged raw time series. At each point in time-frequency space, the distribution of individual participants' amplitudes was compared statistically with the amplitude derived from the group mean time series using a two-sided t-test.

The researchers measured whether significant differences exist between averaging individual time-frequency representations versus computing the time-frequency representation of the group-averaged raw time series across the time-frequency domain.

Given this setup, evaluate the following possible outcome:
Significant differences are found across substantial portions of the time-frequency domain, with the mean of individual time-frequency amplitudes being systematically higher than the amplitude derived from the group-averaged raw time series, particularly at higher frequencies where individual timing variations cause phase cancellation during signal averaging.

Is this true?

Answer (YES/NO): YES